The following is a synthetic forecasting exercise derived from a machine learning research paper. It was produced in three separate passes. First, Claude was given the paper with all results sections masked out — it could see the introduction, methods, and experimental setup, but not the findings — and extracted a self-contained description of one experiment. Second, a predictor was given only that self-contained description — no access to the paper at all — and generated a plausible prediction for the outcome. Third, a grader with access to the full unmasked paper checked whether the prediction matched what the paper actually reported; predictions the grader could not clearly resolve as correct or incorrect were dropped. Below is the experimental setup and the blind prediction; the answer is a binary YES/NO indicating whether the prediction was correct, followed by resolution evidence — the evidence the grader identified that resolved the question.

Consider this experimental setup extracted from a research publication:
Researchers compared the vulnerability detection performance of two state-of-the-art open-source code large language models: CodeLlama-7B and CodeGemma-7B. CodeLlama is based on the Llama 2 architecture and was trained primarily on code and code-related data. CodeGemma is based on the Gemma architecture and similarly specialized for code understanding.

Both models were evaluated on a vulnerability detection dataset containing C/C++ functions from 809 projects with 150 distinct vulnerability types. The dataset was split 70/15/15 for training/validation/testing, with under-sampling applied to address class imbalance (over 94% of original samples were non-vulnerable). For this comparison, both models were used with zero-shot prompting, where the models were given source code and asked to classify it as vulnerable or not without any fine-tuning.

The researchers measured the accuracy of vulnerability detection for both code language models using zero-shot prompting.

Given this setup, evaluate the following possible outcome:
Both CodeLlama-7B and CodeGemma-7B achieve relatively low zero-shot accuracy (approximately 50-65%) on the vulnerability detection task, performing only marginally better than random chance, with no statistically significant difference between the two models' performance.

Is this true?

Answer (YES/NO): NO